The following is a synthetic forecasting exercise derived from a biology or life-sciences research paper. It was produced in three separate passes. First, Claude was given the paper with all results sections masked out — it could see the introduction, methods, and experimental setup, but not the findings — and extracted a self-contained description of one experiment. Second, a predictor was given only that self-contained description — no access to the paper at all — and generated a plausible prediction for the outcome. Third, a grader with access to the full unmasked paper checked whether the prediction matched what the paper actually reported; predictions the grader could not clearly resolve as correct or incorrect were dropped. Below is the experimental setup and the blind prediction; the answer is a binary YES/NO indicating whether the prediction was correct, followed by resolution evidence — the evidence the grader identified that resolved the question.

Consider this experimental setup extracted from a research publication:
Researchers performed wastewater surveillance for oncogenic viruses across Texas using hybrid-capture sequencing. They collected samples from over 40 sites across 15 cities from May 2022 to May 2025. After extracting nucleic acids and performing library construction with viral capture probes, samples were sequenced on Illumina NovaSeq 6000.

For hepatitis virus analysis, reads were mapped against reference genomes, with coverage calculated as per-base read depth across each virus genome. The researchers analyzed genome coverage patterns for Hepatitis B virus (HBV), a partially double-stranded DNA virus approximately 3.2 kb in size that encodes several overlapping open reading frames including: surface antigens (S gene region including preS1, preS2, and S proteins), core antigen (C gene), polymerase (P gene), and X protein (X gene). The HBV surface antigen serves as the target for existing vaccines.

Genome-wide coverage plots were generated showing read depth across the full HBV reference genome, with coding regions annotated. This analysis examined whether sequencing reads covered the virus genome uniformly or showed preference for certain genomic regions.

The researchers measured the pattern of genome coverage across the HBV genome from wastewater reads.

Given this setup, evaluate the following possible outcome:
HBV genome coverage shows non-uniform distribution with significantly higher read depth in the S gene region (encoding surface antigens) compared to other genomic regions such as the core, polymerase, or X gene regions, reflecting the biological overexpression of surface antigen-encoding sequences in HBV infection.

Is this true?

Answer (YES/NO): NO